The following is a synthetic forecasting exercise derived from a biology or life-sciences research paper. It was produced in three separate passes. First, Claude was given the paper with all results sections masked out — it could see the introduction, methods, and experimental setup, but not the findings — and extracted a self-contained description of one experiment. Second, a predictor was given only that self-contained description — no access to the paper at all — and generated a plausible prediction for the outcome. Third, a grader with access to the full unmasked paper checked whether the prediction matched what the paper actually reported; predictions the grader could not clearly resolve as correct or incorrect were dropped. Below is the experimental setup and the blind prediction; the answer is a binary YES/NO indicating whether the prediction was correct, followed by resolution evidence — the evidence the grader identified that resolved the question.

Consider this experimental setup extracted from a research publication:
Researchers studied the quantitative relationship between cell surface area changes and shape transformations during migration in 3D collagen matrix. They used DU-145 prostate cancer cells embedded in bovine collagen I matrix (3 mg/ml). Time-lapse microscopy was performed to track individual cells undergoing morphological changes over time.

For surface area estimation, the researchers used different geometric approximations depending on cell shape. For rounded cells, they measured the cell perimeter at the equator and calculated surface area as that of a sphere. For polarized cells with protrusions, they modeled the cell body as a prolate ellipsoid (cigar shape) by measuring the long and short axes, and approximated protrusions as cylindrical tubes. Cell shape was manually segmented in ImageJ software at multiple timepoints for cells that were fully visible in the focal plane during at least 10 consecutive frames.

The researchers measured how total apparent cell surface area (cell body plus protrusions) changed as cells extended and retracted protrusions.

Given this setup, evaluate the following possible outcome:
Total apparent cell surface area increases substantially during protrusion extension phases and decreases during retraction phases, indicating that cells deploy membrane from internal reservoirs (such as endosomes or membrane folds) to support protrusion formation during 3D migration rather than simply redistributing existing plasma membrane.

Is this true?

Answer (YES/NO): NO